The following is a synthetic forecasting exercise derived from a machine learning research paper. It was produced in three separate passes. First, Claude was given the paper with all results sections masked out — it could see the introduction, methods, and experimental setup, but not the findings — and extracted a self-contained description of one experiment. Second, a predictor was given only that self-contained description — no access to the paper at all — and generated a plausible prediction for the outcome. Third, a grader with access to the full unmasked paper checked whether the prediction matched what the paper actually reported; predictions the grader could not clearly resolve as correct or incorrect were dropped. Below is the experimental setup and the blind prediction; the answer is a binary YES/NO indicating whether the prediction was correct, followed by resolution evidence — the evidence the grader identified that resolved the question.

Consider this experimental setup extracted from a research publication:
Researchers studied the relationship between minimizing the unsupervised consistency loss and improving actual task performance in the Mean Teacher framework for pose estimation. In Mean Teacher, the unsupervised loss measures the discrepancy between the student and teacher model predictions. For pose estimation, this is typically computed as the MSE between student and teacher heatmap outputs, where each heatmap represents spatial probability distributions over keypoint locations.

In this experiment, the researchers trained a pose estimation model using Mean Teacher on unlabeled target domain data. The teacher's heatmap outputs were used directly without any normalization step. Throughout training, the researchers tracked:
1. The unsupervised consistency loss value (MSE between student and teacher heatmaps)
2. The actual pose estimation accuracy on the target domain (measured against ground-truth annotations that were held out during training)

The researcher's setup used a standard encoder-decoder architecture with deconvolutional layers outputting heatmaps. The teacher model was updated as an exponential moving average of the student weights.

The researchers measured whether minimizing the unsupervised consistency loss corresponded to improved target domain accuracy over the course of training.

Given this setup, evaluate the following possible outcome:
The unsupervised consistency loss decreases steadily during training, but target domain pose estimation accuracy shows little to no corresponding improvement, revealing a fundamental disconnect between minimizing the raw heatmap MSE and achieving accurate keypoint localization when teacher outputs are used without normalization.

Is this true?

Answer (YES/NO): NO